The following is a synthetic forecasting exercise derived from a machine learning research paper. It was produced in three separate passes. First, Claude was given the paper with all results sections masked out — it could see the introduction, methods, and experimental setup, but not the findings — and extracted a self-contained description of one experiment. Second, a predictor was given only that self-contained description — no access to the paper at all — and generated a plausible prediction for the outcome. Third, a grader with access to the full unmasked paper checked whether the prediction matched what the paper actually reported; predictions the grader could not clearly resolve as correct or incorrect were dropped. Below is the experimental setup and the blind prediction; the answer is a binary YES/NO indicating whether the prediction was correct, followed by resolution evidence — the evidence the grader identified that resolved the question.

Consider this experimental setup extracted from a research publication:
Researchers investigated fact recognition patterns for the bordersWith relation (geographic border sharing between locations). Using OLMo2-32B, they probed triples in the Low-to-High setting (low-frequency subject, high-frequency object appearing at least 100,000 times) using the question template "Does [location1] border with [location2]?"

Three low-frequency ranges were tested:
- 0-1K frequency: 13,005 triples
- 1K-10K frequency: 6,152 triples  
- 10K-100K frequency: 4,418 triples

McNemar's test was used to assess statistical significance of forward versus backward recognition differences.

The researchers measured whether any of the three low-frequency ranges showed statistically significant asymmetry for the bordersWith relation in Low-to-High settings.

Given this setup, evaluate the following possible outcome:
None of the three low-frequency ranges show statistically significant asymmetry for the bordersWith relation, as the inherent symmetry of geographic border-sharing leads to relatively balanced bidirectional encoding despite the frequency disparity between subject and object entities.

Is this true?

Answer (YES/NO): NO